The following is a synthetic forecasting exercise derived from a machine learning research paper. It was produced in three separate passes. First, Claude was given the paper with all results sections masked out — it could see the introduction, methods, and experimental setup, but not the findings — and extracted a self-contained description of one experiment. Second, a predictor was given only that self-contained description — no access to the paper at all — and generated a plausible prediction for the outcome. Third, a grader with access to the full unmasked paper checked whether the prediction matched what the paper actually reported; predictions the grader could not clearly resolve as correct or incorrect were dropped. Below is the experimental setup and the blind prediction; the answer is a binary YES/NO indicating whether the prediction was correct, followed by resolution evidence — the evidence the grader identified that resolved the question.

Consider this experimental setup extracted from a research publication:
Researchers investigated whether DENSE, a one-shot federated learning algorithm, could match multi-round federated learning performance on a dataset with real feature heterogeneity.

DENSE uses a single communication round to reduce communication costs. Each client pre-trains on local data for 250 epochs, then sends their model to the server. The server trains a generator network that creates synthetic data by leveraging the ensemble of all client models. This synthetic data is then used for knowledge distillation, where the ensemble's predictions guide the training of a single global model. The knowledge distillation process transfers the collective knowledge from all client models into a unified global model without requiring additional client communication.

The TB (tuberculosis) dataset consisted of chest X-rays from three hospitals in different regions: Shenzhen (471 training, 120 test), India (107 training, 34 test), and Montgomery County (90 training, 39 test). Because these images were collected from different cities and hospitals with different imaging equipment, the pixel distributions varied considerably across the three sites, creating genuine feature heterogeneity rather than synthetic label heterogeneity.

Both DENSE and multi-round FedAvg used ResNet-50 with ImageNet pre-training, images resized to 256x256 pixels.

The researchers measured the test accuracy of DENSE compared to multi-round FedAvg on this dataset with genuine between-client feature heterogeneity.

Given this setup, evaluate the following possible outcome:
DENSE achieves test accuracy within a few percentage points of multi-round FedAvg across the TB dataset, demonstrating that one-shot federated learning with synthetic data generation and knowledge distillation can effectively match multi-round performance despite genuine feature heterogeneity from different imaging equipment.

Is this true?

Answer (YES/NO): NO